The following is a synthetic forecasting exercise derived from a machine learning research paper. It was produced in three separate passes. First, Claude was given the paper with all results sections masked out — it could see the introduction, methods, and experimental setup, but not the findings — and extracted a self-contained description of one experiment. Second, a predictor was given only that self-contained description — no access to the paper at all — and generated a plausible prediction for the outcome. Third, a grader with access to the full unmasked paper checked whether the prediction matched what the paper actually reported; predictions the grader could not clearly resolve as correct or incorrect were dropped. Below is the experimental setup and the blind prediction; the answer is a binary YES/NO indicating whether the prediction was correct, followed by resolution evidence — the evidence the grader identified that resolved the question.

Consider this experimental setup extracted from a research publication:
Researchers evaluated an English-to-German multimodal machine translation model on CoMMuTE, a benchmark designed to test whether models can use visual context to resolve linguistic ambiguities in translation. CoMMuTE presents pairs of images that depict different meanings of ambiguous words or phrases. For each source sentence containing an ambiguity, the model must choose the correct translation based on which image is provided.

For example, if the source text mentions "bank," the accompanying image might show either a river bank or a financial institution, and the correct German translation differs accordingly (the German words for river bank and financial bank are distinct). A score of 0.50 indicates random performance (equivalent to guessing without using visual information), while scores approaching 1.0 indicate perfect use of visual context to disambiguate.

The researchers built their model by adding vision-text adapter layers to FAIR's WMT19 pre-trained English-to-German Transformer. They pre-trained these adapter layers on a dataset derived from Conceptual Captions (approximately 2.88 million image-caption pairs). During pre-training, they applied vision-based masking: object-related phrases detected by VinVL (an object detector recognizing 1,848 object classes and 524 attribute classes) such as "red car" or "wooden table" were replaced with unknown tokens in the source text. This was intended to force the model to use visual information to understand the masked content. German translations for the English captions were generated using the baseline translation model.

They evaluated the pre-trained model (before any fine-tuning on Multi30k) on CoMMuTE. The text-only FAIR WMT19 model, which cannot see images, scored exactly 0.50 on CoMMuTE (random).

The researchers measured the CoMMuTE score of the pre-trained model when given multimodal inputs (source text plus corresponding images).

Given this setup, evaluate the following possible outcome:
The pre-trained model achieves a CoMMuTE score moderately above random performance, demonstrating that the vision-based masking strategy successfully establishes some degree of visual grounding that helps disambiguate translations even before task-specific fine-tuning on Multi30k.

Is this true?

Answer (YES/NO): YES